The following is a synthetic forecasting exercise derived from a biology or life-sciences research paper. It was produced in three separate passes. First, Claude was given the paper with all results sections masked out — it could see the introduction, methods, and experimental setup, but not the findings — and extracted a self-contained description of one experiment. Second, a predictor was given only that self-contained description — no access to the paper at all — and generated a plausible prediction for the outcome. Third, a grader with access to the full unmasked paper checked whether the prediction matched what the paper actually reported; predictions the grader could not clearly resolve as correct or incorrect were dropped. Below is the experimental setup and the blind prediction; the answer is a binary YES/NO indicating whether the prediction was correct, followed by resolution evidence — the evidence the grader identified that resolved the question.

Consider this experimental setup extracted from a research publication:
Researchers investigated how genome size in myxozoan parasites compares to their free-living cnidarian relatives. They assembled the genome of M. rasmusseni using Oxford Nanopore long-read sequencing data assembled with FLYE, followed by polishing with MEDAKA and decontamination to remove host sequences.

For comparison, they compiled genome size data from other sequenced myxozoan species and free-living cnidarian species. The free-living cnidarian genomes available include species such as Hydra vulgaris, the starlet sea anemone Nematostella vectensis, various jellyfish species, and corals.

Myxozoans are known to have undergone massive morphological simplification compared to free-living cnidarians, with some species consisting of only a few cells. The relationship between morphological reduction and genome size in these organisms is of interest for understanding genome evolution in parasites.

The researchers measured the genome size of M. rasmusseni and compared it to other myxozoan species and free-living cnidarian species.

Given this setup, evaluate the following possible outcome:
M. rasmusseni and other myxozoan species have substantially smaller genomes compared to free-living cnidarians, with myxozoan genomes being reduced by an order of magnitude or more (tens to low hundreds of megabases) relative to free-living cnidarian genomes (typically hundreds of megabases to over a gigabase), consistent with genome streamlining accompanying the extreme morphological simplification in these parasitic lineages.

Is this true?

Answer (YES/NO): NO